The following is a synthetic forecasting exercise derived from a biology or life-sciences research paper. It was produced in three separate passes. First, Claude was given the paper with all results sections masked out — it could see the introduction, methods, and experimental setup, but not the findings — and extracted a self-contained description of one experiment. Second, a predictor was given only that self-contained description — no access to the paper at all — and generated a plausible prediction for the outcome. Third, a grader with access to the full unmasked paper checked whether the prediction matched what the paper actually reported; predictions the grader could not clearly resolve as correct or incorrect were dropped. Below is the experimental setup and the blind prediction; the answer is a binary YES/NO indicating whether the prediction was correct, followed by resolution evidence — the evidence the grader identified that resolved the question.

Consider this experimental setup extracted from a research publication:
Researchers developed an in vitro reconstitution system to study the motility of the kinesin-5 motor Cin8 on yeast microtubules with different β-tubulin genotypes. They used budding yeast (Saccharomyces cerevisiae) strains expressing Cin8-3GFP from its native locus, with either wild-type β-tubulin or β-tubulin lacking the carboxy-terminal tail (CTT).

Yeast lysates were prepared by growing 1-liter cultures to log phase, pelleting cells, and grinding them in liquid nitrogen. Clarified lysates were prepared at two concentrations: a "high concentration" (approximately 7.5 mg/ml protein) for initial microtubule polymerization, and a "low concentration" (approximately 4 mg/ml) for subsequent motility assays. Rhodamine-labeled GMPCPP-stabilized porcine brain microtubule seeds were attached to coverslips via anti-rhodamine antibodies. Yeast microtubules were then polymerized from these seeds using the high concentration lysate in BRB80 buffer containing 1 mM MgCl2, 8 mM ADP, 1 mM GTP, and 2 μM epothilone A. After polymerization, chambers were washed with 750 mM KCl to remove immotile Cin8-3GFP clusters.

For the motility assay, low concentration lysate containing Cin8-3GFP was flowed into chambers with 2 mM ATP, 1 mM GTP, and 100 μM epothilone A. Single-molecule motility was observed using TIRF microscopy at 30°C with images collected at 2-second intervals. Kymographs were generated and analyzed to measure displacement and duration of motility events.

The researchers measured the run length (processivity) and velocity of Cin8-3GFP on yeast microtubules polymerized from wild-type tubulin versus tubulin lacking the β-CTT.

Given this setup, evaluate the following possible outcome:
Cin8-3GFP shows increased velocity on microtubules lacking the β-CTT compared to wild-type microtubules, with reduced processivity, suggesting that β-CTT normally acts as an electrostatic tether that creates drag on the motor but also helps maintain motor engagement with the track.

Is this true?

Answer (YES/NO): NO